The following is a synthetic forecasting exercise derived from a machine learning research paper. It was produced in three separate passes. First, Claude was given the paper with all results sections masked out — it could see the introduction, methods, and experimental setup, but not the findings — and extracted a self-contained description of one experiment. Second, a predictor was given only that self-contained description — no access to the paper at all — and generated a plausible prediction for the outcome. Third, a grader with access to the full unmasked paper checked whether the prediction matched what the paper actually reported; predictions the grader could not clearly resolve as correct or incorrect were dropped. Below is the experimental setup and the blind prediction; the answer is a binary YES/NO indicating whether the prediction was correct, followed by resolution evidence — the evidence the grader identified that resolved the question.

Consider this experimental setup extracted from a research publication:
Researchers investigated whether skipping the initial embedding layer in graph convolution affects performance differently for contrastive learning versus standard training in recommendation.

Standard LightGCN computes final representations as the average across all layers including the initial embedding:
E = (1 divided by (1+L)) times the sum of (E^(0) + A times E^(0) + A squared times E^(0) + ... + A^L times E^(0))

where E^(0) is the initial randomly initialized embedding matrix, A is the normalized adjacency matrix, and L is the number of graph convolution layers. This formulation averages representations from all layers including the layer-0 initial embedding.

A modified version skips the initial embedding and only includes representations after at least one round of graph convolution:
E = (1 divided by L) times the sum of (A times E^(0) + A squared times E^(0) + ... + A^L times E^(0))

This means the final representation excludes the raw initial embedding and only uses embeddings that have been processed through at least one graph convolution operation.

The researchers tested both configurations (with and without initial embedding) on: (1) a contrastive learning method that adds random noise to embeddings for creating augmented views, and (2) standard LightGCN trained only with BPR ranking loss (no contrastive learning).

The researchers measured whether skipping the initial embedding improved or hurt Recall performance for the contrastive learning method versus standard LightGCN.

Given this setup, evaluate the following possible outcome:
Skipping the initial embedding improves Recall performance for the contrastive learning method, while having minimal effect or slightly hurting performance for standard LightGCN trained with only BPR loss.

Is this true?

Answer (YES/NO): YES